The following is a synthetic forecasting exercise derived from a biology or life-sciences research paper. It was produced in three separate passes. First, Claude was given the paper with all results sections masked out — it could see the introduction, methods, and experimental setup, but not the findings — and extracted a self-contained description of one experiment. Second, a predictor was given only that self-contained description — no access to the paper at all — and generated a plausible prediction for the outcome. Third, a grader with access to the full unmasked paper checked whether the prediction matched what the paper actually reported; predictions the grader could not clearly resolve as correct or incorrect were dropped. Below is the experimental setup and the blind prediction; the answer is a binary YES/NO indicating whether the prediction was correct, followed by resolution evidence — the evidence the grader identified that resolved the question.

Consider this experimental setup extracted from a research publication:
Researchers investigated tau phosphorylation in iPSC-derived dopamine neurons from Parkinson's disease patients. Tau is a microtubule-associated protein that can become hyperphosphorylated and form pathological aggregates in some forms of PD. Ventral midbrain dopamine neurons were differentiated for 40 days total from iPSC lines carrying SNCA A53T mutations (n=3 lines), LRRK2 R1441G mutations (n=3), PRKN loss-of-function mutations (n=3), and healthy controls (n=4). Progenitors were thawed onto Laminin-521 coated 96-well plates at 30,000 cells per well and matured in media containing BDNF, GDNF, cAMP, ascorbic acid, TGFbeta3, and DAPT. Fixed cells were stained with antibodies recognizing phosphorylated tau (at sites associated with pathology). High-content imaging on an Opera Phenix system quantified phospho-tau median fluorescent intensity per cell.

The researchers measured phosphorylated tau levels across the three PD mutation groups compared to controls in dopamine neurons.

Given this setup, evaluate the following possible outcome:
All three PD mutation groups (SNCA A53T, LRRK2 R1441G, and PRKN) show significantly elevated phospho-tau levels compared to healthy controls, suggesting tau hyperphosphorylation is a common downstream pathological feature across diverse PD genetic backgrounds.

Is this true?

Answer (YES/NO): NO